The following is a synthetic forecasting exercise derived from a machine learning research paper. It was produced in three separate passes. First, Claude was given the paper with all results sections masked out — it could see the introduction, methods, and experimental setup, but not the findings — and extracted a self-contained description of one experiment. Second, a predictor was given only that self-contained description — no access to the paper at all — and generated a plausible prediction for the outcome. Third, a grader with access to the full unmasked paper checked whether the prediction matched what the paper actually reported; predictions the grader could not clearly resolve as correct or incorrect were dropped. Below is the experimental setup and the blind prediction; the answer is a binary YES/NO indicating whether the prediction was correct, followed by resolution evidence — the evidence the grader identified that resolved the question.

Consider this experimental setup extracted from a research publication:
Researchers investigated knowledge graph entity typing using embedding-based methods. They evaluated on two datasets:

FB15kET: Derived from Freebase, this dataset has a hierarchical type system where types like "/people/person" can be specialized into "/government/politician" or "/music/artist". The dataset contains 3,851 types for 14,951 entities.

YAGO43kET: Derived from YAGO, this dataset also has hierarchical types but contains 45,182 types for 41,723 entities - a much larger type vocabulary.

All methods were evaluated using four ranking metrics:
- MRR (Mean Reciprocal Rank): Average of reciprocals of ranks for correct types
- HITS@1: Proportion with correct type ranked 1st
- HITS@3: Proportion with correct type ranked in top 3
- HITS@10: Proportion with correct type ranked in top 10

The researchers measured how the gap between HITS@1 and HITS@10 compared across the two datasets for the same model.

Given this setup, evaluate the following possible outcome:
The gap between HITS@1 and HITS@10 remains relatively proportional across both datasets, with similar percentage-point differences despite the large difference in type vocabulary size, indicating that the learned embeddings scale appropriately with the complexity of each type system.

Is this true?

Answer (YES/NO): YES